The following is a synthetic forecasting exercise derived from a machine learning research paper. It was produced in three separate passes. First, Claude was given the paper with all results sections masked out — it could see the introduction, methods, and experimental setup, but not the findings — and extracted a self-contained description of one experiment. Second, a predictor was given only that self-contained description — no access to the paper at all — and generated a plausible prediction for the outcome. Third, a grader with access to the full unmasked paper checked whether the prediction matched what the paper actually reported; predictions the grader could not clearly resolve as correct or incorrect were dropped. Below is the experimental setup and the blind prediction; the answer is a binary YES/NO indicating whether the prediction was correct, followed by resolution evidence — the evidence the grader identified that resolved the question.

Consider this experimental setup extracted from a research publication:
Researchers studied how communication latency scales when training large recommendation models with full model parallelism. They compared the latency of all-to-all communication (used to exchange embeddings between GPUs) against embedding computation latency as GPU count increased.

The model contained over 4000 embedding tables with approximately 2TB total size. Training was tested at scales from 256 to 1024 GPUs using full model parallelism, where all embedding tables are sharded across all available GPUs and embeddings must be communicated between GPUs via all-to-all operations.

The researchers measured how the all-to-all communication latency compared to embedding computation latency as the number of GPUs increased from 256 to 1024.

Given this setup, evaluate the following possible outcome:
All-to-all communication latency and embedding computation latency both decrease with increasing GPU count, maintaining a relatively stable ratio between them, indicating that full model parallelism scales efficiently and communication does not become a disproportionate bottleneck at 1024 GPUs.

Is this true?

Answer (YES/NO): NO